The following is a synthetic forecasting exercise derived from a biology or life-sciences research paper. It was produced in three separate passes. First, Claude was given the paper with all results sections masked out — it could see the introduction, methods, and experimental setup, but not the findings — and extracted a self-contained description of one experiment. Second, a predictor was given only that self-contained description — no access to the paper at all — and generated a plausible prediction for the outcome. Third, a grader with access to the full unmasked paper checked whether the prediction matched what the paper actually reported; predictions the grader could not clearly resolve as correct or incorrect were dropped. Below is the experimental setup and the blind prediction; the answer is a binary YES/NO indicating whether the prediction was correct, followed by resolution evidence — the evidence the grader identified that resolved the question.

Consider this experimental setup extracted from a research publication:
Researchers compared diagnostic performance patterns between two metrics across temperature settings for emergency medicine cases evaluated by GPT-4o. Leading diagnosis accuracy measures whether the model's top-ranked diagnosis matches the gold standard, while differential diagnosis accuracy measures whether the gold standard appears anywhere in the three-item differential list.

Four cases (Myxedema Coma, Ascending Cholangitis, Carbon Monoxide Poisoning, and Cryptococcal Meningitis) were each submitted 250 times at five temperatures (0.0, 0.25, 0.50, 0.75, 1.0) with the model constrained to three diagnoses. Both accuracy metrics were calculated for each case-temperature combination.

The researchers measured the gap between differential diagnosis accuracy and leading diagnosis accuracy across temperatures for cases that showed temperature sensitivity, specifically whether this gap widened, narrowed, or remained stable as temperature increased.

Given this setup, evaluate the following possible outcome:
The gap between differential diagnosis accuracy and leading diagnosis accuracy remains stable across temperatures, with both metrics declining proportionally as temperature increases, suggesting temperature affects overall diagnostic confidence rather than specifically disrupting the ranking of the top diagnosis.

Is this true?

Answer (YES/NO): NO